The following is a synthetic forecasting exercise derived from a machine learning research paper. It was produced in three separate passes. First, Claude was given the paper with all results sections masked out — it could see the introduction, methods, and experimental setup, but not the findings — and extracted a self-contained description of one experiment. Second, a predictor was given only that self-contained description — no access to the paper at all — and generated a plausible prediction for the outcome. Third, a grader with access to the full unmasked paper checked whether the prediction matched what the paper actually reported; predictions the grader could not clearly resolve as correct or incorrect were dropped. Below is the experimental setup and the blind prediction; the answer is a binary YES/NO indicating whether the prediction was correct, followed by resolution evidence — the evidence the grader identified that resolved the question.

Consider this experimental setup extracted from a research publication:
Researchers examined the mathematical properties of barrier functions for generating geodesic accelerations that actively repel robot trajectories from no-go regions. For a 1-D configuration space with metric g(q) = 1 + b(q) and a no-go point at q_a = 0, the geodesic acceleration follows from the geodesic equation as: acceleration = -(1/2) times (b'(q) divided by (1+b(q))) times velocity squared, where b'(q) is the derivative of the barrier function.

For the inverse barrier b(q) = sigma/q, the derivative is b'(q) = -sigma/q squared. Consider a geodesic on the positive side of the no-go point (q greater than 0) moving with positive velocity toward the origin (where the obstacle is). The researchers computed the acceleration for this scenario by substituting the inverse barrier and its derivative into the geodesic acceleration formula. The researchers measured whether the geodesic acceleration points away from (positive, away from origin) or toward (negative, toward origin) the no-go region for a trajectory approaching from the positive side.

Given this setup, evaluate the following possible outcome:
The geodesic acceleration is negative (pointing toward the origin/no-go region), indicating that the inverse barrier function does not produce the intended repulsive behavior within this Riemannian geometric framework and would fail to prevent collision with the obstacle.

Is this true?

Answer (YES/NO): NO